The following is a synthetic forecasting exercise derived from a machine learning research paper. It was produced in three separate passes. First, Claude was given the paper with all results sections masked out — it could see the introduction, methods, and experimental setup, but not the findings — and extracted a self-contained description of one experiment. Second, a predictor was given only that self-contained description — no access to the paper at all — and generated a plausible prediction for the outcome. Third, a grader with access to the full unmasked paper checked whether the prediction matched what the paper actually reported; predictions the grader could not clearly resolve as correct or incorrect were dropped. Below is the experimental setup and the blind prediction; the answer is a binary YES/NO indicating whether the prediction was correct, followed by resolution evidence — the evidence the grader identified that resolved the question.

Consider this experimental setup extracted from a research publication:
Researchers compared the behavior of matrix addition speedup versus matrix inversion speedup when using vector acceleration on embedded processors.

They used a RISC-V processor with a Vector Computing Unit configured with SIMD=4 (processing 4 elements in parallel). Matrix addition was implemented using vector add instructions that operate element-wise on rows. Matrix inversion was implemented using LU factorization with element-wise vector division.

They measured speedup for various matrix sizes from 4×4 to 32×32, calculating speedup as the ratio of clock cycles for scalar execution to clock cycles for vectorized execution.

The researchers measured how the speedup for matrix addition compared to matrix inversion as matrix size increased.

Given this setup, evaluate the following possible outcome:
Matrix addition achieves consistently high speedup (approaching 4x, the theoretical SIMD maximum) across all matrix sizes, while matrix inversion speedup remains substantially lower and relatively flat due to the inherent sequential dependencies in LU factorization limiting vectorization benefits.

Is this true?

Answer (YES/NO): NO